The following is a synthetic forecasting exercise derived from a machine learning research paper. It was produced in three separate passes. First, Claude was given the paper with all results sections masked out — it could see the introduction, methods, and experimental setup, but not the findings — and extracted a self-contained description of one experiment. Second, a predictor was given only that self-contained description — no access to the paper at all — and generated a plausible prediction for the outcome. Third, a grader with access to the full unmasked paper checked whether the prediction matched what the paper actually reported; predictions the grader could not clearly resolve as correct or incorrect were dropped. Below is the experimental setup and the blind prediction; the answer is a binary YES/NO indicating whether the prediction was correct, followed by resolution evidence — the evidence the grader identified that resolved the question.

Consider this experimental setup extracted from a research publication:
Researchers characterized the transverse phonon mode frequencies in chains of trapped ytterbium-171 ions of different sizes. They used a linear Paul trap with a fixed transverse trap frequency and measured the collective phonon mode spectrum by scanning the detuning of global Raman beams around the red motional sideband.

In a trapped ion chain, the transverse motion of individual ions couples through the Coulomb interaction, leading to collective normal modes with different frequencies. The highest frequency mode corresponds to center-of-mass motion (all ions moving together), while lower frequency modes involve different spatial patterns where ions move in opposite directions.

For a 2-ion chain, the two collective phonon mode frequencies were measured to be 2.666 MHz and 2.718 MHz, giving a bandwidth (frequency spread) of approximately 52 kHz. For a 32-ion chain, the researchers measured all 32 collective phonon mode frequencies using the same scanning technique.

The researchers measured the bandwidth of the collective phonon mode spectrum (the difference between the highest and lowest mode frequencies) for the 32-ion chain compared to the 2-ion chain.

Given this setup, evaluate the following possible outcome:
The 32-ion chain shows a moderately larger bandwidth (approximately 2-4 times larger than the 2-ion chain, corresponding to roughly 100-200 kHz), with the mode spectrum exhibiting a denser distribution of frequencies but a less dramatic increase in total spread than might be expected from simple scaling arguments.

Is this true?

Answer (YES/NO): NO